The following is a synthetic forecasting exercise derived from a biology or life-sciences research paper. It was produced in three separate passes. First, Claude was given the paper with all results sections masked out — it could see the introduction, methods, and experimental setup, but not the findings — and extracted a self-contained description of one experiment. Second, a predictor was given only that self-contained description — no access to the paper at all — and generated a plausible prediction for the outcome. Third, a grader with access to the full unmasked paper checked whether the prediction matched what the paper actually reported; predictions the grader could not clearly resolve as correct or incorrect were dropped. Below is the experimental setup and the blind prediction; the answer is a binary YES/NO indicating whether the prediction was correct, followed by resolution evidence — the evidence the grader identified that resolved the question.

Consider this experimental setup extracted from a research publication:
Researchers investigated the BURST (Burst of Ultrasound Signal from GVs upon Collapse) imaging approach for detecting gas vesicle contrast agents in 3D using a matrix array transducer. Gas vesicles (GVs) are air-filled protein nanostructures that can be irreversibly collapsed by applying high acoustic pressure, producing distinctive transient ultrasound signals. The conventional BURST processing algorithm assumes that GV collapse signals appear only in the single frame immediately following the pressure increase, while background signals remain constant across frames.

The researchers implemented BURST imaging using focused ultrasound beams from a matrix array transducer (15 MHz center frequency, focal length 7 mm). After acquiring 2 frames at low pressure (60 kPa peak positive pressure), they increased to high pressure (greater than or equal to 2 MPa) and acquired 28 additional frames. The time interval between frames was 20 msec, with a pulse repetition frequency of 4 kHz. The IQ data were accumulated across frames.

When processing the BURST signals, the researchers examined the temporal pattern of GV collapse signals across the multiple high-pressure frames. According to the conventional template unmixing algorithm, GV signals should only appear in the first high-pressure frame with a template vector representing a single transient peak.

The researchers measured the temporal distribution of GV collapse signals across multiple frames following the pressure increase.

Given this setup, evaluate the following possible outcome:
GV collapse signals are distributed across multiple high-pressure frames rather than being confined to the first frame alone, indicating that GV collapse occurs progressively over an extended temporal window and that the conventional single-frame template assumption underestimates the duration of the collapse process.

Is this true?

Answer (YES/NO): YES